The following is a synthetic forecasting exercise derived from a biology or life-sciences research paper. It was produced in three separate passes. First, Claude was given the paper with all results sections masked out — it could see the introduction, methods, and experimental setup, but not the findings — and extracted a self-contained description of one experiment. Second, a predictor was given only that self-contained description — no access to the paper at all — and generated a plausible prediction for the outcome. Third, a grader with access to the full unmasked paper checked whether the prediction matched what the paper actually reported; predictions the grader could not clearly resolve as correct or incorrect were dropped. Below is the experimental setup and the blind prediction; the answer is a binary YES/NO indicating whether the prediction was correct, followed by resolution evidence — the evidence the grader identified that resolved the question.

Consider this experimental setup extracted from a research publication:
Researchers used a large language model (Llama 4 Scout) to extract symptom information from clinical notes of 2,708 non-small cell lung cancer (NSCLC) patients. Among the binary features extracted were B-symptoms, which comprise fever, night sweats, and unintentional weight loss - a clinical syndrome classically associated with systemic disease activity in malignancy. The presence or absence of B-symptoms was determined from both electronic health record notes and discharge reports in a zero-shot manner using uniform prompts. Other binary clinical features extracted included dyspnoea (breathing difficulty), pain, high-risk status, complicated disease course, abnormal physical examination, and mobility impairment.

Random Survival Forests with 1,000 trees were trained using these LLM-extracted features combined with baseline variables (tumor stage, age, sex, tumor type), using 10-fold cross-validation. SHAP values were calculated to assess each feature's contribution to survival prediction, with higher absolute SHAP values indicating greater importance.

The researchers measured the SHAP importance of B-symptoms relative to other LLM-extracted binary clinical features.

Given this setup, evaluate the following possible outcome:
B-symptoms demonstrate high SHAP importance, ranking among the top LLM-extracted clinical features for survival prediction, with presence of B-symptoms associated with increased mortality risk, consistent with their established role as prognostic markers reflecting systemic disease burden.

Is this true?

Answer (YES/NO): NO